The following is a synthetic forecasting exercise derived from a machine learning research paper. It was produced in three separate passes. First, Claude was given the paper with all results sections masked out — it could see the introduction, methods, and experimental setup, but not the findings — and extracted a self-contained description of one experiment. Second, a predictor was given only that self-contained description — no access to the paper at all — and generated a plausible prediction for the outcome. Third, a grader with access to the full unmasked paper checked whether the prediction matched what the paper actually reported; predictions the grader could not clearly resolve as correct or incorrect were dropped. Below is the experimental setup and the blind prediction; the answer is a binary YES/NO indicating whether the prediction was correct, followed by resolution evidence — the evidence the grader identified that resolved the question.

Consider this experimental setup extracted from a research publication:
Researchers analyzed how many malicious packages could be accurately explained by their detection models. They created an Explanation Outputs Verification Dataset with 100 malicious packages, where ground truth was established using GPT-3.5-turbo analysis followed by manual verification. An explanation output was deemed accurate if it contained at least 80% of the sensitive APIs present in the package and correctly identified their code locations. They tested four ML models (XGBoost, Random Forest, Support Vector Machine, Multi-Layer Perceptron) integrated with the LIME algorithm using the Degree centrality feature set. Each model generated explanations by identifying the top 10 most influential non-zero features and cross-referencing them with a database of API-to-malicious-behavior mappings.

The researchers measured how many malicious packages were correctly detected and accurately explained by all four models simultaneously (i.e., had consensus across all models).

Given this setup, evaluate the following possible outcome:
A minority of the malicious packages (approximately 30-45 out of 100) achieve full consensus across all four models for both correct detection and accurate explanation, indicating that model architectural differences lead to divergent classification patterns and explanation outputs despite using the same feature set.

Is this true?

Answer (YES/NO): NO